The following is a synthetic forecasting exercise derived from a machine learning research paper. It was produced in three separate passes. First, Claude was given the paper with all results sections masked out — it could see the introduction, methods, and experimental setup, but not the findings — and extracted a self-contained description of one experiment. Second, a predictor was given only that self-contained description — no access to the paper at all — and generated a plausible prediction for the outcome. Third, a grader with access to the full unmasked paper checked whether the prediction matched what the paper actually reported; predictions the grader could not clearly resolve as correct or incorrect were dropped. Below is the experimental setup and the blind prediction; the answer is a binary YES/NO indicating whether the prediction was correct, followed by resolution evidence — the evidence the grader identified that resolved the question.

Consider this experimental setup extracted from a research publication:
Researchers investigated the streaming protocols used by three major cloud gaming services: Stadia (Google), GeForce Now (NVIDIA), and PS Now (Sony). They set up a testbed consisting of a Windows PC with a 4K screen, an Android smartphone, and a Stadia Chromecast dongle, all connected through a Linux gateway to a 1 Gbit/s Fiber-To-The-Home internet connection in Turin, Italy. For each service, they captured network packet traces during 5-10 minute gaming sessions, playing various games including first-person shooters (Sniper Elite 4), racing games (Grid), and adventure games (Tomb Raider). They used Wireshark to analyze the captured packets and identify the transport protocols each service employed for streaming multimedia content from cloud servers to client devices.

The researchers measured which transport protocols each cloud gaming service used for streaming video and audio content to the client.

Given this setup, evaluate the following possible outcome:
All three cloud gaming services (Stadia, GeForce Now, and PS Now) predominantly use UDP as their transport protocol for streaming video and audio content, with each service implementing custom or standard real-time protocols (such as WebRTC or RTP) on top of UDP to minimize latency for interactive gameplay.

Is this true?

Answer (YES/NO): YES